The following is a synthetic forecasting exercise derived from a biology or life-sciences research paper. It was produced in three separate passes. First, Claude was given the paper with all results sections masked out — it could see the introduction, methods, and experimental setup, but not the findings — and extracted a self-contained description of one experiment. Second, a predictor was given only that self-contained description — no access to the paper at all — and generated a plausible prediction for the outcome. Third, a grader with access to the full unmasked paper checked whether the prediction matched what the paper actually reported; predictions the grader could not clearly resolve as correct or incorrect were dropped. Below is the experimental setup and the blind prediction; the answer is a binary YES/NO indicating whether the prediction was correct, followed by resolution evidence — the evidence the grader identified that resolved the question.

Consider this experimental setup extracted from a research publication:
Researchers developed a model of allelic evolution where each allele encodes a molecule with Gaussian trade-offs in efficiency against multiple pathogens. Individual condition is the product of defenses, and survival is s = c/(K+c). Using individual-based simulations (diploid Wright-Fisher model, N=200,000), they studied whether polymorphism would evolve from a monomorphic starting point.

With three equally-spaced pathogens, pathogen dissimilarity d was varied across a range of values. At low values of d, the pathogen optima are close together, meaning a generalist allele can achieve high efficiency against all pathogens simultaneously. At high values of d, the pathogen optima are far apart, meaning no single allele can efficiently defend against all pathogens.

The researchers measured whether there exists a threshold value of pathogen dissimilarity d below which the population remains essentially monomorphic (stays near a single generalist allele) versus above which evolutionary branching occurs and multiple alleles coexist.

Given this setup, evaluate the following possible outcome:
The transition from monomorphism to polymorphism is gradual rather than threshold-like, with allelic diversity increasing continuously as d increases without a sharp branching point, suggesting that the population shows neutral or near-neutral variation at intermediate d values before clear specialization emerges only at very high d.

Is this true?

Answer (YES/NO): NO